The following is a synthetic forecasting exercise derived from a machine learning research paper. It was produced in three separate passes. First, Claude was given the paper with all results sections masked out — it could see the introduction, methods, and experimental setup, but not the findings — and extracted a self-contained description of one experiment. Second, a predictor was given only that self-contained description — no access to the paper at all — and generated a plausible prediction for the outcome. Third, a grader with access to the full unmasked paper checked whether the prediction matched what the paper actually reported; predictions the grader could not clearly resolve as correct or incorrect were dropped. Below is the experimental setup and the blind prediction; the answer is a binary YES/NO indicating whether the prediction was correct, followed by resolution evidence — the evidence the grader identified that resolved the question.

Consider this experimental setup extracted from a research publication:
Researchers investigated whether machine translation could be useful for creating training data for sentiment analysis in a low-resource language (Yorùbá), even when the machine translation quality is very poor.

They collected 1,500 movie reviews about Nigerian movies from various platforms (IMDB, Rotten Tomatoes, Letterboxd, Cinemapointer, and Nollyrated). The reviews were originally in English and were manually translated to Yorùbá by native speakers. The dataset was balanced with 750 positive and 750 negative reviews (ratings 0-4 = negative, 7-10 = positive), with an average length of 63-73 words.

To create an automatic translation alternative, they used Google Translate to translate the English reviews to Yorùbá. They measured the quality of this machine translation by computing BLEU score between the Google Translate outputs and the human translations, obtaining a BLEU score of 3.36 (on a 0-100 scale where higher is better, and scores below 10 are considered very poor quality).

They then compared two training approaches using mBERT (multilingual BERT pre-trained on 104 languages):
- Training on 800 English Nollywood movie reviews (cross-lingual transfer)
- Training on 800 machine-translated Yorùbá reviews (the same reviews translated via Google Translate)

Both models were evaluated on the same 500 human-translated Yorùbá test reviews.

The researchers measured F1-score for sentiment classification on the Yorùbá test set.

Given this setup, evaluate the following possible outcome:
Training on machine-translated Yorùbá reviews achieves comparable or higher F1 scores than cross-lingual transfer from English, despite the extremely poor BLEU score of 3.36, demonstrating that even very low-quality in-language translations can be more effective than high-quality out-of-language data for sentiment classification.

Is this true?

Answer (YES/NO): YES